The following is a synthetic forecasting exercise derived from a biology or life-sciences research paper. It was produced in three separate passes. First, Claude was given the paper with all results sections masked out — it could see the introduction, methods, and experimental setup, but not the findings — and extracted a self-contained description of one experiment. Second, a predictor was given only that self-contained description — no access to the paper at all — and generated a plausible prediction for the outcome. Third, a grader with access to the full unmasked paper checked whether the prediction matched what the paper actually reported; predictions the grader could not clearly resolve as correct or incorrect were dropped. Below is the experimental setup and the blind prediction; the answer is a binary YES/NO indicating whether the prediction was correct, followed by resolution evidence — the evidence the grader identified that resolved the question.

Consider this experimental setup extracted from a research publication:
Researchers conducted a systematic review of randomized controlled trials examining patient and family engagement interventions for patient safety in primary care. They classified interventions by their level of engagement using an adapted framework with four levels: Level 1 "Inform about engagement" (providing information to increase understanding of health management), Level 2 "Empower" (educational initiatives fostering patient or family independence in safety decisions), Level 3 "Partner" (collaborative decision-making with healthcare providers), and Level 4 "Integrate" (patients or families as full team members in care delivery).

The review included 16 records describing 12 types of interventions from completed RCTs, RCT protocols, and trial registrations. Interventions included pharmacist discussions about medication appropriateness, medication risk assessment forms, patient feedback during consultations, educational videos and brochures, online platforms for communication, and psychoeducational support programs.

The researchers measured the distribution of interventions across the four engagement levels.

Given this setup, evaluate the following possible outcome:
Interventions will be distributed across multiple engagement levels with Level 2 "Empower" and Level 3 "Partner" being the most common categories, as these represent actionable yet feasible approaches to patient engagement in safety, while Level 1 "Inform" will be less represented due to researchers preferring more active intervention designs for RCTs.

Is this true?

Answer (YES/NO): NO